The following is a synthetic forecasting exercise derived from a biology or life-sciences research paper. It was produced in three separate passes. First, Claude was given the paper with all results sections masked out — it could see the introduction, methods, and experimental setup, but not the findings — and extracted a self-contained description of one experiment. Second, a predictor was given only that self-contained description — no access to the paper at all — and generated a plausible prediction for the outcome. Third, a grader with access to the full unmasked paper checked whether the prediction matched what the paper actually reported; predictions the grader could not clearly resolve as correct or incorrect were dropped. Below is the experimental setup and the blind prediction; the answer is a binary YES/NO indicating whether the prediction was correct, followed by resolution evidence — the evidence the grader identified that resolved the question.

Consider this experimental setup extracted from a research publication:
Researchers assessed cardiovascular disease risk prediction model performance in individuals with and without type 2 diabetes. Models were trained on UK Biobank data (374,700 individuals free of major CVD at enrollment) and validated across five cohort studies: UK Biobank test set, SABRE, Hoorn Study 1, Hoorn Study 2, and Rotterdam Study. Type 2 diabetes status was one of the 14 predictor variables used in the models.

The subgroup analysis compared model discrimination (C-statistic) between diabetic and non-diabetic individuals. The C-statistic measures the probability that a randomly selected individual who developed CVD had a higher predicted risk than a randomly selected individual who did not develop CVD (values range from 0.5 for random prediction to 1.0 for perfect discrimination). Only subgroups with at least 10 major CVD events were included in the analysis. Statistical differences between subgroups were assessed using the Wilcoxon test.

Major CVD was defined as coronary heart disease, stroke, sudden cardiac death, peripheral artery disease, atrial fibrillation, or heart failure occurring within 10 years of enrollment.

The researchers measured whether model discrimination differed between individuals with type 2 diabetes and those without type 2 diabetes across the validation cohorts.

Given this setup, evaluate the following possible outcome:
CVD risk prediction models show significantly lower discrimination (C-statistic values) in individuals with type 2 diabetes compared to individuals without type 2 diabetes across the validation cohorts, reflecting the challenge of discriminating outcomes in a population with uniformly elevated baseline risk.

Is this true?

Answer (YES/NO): NO